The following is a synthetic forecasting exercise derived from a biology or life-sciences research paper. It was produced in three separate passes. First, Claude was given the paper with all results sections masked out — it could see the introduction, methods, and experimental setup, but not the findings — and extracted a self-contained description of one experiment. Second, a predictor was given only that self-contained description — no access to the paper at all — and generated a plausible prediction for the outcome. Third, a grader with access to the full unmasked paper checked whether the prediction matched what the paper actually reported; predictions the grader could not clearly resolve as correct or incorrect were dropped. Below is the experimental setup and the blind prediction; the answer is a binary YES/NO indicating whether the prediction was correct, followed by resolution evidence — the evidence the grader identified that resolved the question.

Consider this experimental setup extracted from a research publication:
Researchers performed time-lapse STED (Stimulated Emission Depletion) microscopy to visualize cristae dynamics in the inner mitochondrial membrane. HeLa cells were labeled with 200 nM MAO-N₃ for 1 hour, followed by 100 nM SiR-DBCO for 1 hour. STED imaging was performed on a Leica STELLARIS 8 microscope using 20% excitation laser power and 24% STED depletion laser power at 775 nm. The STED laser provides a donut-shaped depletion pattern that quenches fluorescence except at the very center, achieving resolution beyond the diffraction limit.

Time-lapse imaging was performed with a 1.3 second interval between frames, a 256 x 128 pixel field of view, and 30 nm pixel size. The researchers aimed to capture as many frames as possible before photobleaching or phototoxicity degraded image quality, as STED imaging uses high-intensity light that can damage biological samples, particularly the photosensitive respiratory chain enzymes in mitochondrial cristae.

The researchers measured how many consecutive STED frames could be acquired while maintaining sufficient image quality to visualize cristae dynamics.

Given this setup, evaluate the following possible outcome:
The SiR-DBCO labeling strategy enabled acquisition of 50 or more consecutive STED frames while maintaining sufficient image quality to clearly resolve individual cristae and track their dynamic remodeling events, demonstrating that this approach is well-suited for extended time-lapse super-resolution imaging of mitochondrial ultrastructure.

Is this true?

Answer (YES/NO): YES